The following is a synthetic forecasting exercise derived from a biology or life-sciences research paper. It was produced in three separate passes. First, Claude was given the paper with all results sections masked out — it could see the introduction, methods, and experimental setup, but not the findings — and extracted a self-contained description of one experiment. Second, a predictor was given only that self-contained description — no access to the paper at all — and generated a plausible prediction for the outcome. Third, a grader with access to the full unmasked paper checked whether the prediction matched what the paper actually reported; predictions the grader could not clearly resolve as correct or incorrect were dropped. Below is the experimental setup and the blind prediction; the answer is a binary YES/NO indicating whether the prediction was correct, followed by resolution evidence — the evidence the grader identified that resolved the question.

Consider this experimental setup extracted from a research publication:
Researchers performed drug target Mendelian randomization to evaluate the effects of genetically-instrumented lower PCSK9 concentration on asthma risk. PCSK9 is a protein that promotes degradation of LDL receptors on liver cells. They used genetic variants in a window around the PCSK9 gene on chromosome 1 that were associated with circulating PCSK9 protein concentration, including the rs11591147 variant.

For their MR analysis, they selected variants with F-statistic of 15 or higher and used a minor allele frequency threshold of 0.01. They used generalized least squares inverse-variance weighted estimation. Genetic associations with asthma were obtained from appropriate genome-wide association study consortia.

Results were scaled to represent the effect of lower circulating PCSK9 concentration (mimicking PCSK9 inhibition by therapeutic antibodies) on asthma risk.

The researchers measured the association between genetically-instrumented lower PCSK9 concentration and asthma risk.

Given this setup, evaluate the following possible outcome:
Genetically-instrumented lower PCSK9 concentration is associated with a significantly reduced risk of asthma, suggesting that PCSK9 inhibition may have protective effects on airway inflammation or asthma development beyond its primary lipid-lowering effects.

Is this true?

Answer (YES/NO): NO